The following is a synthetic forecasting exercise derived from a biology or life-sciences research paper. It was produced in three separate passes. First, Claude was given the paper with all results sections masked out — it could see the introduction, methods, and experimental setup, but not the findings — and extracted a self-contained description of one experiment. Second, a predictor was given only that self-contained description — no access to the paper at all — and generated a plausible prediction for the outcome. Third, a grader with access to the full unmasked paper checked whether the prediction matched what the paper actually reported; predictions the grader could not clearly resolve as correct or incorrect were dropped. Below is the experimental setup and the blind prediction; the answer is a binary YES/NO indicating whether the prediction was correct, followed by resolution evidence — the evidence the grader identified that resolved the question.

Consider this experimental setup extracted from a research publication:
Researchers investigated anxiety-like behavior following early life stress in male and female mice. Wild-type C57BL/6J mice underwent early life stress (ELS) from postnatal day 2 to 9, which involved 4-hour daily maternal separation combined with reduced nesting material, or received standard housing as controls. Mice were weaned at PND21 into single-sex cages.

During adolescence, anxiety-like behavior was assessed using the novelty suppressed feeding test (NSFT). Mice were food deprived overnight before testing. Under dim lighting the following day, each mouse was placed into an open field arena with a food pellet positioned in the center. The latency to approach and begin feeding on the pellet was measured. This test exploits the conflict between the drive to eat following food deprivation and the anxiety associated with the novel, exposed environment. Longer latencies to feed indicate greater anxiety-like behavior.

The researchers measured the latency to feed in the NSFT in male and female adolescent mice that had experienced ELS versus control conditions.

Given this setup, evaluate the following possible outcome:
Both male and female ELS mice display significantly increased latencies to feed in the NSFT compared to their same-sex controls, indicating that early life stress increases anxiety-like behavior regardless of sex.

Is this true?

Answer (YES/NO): NO